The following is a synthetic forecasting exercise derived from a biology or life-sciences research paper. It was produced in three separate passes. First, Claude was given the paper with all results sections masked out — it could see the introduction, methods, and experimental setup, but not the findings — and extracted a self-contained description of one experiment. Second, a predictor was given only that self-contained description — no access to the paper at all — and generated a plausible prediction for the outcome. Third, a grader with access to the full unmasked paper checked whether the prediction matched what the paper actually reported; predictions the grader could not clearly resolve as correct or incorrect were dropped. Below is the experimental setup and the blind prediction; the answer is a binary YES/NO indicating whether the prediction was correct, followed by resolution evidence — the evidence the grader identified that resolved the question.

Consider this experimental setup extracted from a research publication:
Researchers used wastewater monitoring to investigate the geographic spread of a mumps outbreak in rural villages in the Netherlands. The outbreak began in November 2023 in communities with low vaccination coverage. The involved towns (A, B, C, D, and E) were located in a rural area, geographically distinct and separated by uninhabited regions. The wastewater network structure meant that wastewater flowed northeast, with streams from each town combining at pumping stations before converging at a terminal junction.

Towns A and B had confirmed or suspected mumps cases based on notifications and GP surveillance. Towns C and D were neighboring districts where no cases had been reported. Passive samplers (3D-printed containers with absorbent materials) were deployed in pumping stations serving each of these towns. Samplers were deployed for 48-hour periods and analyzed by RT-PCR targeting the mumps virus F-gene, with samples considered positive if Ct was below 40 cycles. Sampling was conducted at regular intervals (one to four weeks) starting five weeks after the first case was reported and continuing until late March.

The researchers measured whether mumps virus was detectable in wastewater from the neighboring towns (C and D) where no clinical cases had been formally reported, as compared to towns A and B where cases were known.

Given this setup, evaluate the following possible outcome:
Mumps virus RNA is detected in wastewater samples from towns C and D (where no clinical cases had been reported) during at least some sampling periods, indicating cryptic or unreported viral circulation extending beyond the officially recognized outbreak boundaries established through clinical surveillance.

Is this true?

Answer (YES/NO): NO